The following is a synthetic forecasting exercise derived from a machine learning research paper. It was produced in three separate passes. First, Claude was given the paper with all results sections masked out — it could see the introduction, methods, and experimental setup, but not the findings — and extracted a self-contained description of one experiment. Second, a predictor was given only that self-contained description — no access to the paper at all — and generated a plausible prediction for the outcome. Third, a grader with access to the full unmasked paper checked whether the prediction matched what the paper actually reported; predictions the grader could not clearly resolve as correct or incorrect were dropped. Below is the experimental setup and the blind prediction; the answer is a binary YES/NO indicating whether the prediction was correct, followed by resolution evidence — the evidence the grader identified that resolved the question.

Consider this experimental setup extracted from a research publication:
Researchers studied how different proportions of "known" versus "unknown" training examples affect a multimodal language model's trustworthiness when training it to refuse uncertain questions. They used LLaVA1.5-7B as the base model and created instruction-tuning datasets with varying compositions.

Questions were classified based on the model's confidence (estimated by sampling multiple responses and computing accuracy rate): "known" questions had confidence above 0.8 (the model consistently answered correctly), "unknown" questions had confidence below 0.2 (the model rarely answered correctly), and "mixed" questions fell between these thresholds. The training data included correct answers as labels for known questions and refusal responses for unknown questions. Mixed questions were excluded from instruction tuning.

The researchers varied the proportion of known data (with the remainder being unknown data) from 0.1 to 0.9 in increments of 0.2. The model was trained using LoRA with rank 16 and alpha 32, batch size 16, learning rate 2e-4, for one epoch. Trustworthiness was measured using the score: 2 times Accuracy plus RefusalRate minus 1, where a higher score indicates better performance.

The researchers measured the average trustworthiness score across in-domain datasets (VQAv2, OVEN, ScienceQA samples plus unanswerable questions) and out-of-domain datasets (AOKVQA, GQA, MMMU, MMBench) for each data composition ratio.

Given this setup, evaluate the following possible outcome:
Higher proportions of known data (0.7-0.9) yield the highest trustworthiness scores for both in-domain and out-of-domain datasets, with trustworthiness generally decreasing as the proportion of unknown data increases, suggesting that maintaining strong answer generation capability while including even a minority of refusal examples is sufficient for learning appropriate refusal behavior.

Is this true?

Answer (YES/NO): YES